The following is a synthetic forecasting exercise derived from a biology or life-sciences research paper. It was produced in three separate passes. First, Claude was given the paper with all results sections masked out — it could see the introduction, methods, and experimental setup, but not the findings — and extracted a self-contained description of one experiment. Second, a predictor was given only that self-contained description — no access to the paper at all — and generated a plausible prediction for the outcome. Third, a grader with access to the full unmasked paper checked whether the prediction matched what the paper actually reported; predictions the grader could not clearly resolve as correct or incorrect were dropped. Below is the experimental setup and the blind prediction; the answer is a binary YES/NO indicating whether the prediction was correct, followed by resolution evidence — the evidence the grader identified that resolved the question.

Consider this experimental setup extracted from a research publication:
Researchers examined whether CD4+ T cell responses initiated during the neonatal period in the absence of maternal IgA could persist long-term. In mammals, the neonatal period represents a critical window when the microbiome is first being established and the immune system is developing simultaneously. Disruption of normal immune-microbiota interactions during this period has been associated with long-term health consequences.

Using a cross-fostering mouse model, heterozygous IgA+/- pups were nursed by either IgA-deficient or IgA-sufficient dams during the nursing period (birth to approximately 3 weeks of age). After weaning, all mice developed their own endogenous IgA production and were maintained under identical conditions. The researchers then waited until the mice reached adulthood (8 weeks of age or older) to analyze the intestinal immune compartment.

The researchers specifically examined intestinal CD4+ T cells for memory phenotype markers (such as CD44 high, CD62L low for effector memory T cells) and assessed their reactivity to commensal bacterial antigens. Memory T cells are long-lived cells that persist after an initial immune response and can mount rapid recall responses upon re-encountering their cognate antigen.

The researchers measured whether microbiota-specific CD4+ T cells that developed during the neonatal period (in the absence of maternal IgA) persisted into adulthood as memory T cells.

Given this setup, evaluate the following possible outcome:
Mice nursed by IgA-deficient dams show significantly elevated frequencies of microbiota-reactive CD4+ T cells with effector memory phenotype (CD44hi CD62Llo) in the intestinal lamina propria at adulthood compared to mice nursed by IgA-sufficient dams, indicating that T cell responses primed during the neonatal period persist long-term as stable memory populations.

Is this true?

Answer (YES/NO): YES